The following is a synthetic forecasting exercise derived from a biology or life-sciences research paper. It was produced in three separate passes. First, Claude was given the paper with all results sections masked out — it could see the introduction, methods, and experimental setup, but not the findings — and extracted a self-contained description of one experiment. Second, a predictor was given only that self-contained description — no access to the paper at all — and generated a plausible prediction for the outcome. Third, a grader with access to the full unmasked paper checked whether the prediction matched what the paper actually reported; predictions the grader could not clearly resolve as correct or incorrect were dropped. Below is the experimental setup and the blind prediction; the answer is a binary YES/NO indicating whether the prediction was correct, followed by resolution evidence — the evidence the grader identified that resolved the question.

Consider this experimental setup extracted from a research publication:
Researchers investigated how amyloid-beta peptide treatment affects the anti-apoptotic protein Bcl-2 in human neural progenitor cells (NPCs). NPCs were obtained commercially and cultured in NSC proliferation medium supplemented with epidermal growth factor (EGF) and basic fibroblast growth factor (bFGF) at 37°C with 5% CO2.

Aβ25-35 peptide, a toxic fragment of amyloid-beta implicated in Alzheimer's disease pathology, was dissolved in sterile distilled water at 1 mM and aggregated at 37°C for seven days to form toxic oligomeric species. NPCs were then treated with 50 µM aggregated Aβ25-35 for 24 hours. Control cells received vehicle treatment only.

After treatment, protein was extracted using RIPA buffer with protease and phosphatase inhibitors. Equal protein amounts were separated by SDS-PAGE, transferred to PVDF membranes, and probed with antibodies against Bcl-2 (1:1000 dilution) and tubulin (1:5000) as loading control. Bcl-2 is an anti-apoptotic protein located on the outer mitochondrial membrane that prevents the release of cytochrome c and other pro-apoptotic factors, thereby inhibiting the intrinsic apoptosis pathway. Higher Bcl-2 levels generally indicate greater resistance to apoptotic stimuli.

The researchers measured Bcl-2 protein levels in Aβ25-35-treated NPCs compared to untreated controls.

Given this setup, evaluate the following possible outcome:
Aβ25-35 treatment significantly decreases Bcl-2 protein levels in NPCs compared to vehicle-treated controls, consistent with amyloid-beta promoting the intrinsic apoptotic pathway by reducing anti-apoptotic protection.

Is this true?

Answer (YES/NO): YES